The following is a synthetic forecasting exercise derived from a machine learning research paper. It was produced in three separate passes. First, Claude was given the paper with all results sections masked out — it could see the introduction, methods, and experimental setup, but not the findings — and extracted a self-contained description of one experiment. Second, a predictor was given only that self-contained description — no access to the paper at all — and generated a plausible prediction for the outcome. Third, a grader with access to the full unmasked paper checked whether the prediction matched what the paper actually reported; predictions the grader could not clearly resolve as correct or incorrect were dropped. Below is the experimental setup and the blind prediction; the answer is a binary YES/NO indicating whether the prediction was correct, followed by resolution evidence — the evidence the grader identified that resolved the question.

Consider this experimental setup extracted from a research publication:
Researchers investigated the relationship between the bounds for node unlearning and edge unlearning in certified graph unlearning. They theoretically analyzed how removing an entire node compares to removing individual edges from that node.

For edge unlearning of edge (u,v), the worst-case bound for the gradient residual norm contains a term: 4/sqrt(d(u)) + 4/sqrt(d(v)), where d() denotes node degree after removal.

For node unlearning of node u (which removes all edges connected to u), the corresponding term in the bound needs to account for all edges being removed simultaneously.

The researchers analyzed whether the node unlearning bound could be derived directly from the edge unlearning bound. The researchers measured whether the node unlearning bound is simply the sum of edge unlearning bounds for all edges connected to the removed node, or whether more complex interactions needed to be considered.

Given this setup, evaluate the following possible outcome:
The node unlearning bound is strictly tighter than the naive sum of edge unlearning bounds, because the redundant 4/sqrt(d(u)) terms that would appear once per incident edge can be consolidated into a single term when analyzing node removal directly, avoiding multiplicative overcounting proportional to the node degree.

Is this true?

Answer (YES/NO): NO